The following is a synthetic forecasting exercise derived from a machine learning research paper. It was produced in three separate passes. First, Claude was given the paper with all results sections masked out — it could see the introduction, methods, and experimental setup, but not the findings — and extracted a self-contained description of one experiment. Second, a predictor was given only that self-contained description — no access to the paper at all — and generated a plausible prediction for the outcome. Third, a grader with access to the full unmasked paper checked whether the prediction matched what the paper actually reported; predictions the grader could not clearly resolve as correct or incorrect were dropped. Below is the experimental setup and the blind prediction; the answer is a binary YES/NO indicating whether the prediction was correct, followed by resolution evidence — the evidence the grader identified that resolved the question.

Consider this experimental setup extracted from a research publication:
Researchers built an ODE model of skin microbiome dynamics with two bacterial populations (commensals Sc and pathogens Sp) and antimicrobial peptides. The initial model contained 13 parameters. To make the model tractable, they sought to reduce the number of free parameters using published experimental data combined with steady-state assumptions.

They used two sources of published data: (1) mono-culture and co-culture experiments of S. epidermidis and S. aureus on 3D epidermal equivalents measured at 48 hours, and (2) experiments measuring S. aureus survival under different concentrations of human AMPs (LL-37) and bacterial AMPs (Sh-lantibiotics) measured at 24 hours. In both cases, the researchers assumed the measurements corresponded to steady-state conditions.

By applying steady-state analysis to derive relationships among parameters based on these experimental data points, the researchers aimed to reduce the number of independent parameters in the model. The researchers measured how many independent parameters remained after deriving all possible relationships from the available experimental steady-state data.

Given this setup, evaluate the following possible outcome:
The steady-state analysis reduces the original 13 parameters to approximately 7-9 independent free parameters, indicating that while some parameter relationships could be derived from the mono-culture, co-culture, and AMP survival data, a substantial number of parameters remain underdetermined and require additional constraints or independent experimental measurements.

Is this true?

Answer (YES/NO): NO